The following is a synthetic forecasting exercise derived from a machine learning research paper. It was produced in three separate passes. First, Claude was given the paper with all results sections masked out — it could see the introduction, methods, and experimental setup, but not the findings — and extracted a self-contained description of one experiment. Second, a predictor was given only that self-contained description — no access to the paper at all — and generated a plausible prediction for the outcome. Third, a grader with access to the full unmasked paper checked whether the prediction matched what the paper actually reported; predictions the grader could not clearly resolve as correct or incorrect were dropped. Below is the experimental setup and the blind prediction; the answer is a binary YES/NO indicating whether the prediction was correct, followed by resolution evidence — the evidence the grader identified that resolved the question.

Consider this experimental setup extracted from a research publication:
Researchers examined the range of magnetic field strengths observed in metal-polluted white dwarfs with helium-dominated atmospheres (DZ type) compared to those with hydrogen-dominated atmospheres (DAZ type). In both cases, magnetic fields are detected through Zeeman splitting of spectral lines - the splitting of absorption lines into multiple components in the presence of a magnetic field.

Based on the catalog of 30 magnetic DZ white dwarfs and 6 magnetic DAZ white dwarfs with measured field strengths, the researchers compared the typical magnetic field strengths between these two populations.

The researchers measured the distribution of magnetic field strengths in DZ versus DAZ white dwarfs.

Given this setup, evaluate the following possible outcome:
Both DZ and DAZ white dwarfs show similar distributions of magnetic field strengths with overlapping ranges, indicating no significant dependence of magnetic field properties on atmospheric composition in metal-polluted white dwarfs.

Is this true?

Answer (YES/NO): NO